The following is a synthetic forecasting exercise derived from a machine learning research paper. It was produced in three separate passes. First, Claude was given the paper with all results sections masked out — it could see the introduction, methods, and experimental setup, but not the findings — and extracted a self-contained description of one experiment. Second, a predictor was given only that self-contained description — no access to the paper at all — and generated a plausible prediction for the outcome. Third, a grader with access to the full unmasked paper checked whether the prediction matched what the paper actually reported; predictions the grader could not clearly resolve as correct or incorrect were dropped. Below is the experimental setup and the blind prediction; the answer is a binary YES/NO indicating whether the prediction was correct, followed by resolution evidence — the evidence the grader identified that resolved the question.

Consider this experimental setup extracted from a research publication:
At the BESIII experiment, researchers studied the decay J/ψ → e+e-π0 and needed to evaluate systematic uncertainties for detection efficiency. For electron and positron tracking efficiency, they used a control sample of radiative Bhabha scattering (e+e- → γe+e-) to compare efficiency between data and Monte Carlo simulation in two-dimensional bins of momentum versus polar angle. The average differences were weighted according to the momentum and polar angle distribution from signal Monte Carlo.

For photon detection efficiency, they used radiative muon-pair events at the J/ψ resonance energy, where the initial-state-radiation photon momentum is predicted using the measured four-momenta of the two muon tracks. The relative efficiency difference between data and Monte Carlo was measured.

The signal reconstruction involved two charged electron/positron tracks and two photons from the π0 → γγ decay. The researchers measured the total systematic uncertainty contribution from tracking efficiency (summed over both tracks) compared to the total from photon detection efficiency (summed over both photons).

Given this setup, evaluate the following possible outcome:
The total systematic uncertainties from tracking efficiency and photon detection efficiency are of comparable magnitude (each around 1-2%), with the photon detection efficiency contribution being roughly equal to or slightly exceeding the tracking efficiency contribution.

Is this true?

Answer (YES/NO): NO